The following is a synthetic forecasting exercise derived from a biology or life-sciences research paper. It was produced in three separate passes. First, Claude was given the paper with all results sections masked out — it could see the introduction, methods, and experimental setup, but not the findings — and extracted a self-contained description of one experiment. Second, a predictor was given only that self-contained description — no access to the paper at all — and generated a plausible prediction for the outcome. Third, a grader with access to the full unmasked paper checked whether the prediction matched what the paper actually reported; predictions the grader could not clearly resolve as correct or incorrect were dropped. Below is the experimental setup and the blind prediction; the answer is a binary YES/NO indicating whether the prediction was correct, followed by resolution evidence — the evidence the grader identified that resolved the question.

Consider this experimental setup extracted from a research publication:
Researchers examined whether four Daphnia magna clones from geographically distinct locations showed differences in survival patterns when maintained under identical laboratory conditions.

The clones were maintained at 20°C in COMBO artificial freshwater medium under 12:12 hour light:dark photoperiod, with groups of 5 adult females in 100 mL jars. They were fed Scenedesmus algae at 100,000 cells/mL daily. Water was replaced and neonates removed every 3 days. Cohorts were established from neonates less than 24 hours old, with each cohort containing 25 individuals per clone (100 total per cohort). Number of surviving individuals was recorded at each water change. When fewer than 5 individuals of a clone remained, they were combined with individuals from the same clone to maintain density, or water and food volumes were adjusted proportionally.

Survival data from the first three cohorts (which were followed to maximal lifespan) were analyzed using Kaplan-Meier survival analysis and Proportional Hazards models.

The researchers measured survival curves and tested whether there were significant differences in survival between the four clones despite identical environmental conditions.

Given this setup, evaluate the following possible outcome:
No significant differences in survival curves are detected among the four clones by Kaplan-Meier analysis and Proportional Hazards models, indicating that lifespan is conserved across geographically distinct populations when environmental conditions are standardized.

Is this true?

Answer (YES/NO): NO